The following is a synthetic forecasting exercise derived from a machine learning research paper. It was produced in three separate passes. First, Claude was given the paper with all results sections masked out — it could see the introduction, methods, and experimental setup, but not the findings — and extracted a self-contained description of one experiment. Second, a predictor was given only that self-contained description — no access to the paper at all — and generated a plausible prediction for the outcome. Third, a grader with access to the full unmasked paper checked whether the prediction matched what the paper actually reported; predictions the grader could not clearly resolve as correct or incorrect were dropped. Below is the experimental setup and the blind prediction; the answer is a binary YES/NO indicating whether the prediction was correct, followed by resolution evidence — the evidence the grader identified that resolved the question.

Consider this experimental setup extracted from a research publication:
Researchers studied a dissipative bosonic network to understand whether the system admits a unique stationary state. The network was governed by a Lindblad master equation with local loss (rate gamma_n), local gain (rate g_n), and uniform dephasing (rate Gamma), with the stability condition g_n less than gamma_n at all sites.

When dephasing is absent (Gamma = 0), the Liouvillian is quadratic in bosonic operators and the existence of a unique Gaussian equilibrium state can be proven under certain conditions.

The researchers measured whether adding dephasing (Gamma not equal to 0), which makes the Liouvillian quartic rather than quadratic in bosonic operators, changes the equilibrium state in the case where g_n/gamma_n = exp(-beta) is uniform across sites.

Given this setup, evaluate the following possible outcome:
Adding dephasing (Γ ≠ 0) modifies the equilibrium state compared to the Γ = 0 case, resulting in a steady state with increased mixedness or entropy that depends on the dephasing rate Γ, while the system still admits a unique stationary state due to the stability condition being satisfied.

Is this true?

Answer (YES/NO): NO